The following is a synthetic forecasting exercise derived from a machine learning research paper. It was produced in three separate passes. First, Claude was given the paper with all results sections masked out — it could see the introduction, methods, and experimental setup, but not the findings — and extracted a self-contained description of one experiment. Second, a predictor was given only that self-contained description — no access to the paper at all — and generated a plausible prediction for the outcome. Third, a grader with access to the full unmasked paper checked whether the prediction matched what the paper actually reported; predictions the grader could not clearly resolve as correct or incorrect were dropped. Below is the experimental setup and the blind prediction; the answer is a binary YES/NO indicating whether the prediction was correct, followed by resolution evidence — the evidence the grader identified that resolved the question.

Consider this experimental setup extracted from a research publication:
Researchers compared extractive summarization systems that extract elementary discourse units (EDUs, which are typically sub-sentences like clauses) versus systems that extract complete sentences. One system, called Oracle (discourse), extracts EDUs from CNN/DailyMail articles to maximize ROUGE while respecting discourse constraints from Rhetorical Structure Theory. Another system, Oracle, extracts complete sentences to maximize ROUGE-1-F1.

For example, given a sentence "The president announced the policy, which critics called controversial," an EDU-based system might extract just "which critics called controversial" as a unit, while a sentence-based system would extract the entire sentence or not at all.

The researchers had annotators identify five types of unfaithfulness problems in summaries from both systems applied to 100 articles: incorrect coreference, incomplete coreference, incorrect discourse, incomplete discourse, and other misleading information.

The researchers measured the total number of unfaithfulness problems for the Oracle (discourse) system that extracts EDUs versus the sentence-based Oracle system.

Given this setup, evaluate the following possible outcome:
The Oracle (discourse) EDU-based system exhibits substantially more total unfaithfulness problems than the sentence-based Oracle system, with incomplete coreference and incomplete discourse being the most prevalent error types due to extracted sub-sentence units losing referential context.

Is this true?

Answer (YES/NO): NO